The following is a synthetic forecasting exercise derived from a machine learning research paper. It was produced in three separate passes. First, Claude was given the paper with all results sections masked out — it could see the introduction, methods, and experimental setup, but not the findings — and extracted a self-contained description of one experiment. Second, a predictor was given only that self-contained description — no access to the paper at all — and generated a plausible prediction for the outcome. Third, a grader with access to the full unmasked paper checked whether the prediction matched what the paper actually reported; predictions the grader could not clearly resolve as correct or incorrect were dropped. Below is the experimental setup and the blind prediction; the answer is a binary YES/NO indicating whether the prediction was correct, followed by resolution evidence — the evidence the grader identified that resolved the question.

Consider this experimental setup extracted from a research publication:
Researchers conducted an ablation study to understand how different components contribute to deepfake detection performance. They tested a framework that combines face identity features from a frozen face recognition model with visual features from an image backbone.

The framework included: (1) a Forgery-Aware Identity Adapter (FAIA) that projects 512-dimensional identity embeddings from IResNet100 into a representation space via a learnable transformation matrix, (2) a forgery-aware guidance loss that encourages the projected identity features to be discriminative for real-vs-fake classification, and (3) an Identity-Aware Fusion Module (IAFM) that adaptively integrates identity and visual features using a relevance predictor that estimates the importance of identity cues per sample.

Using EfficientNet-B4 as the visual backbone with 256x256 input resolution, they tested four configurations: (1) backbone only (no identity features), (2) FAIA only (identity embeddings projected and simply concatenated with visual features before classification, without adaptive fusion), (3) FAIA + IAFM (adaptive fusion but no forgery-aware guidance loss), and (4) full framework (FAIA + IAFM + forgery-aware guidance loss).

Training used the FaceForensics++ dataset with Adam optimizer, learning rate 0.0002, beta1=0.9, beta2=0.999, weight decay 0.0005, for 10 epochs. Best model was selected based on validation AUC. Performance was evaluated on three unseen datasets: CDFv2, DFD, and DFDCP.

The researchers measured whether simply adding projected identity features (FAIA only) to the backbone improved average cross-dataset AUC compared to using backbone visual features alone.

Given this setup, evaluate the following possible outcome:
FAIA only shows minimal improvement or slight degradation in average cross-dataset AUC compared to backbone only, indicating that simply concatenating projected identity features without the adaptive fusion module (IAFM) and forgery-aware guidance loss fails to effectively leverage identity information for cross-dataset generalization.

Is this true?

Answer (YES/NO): NO